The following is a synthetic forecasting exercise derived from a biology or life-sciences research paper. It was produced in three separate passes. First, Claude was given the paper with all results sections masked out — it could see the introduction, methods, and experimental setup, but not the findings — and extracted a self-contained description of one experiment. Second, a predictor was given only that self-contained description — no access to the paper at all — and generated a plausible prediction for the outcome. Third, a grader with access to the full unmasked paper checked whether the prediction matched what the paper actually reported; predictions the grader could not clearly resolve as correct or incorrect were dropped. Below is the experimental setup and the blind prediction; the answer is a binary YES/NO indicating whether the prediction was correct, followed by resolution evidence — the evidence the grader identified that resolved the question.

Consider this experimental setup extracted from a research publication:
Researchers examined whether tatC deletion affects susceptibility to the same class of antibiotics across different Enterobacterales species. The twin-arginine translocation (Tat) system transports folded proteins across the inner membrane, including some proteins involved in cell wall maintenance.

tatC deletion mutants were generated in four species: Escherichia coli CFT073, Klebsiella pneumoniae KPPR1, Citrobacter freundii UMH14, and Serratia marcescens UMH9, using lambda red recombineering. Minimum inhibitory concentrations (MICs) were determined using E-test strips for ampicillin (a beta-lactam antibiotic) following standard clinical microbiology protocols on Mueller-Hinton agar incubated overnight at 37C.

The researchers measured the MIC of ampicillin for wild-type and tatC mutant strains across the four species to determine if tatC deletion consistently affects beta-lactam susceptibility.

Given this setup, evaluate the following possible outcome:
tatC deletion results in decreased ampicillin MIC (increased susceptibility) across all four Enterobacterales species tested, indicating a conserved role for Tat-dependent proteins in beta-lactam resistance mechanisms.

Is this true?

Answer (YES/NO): NO